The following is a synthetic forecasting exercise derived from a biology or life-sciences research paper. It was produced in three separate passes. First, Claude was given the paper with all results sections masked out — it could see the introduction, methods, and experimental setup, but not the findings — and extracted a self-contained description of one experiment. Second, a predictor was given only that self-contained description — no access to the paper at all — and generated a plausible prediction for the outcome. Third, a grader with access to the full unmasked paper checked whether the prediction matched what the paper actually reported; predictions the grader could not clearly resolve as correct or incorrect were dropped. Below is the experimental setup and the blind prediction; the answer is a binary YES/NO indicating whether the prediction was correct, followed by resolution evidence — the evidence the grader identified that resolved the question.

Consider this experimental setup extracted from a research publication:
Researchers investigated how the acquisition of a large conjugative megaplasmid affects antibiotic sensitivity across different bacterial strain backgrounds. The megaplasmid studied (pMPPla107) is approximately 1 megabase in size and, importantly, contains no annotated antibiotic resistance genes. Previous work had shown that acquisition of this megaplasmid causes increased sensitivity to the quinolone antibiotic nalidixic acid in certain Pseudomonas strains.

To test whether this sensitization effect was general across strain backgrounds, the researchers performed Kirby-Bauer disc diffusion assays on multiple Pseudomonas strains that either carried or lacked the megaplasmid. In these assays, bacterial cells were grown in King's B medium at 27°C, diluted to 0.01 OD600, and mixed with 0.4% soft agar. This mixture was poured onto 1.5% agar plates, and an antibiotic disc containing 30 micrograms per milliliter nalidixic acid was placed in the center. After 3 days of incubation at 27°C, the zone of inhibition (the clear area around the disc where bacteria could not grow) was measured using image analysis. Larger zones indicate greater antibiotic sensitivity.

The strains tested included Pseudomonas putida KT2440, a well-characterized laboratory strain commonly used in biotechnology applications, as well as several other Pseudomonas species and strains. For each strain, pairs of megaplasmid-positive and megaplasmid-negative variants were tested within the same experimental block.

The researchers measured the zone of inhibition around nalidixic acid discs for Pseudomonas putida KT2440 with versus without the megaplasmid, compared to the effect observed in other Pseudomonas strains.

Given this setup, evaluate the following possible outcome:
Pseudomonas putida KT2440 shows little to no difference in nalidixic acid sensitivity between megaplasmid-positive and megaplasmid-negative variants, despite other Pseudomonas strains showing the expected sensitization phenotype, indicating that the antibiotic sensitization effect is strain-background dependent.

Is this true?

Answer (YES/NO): NO